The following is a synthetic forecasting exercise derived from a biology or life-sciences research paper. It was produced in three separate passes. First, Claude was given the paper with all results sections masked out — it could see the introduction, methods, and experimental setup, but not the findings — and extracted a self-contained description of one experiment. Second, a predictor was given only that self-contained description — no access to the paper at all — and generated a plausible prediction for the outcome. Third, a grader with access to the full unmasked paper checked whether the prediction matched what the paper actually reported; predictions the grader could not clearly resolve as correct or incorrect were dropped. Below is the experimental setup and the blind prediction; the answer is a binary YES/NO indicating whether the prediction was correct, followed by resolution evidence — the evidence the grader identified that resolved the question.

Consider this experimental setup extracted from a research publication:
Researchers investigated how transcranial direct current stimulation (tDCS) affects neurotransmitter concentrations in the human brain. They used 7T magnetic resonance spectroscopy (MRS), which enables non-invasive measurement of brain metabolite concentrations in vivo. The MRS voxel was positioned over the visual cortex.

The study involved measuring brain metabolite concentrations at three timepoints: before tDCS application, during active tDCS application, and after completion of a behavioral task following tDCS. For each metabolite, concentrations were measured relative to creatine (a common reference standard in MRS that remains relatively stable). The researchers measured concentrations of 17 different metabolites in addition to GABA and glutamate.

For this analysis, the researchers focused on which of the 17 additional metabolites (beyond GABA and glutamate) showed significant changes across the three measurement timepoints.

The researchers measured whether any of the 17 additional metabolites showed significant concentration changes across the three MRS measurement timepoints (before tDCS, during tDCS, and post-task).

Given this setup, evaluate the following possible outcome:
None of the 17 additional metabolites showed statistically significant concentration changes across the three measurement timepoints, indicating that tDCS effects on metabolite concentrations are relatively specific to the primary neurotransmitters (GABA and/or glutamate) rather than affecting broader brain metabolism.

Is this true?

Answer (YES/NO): NO